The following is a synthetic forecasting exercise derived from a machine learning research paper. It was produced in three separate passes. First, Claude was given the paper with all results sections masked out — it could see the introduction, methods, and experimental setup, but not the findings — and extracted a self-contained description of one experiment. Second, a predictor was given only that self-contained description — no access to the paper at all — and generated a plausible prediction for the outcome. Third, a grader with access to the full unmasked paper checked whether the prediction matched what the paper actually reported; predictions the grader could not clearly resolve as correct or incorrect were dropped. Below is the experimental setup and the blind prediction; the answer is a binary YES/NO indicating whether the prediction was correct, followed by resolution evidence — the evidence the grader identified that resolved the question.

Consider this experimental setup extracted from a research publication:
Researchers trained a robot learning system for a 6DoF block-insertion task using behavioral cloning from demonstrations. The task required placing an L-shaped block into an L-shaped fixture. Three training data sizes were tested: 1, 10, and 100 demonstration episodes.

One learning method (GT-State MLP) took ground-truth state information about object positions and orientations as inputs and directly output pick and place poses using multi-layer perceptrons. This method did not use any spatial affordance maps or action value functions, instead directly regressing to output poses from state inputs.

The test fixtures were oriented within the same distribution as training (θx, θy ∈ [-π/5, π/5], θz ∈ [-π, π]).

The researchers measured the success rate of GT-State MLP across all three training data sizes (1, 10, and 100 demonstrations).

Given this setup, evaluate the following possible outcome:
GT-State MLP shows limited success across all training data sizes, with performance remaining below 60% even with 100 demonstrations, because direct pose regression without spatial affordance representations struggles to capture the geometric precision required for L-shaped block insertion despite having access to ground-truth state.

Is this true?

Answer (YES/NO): NO